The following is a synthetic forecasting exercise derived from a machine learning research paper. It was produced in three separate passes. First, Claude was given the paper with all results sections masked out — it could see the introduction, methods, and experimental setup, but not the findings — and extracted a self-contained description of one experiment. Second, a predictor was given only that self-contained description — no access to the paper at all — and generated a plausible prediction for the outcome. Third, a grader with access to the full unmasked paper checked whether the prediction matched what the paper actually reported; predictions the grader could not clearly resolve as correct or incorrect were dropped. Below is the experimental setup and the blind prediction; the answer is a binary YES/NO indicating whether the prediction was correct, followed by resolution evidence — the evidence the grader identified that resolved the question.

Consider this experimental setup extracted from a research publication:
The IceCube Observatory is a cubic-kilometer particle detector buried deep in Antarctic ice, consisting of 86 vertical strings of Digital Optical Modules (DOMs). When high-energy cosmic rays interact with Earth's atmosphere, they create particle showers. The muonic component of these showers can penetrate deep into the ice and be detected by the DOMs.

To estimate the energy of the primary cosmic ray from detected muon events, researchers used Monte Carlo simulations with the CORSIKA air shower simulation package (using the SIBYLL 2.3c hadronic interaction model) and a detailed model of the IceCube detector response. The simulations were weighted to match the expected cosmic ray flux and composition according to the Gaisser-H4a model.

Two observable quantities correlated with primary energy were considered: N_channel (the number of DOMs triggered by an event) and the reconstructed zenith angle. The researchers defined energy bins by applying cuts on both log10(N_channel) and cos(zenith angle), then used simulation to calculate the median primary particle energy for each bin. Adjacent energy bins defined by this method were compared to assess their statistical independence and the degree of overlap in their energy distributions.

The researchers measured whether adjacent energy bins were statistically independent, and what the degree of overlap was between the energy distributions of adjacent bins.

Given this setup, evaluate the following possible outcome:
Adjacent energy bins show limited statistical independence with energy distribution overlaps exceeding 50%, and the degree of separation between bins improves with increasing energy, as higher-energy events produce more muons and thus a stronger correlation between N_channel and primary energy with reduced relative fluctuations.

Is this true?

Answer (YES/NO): NO